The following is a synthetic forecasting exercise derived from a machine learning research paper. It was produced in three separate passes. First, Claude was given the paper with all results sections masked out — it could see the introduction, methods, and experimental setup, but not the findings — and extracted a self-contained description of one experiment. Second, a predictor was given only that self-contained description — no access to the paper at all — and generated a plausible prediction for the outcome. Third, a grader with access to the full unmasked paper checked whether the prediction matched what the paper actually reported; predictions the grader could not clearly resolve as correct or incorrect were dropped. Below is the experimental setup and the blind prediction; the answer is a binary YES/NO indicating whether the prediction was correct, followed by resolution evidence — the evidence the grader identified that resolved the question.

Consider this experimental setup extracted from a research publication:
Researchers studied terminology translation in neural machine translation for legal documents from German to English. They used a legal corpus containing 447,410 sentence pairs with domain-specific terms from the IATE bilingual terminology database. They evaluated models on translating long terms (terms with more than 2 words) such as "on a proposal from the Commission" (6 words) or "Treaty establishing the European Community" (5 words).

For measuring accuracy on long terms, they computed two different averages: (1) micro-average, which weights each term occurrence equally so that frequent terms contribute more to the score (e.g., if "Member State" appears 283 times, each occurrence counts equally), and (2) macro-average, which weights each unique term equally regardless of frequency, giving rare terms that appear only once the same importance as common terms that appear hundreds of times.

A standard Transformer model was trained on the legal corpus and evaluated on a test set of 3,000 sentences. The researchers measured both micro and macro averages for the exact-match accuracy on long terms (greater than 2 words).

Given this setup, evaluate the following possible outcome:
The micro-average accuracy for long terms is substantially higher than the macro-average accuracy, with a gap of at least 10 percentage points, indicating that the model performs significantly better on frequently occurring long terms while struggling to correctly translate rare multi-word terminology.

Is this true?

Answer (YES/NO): YES